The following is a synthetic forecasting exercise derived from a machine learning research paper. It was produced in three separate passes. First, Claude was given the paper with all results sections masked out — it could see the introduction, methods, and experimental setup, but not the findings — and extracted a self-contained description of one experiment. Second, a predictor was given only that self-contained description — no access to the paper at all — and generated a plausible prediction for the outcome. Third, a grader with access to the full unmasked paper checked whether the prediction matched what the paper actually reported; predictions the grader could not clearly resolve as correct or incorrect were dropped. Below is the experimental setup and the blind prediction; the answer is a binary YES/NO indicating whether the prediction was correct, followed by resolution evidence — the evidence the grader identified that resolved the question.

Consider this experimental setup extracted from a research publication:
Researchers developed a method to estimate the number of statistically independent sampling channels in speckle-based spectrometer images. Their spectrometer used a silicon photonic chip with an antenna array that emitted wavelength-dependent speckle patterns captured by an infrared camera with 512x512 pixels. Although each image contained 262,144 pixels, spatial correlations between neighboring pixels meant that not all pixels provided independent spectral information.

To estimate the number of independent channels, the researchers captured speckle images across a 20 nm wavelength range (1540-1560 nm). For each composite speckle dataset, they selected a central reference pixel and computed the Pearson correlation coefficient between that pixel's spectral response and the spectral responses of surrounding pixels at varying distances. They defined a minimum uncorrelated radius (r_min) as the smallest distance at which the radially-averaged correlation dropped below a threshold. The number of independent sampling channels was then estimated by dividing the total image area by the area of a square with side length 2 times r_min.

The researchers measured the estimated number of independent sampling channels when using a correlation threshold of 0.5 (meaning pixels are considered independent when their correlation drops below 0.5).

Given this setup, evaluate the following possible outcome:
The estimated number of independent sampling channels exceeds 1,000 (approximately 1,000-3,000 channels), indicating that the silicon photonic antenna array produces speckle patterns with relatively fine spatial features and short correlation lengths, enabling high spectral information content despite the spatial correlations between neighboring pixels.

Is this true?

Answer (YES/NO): YES